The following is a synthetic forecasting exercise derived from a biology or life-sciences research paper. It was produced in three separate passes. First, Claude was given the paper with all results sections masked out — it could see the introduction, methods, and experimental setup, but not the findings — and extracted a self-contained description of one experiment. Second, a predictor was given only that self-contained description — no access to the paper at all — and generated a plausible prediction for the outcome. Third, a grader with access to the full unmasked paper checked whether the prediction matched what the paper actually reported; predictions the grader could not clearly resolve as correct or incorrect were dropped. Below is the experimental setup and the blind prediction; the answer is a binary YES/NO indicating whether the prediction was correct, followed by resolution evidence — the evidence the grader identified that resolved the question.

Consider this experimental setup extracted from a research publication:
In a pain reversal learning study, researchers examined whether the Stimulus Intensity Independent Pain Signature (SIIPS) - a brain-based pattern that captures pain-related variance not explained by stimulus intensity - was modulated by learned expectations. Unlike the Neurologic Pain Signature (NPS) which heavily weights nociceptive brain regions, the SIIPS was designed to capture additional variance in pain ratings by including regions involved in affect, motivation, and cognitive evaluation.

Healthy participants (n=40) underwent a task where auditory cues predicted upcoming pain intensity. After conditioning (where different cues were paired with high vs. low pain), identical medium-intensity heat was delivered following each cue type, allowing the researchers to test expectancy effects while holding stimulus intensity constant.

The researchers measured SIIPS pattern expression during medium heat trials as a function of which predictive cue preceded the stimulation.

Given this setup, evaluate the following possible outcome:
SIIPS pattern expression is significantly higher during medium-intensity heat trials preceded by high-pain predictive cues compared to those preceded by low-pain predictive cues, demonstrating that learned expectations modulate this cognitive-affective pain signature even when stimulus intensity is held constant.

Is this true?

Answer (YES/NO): NO